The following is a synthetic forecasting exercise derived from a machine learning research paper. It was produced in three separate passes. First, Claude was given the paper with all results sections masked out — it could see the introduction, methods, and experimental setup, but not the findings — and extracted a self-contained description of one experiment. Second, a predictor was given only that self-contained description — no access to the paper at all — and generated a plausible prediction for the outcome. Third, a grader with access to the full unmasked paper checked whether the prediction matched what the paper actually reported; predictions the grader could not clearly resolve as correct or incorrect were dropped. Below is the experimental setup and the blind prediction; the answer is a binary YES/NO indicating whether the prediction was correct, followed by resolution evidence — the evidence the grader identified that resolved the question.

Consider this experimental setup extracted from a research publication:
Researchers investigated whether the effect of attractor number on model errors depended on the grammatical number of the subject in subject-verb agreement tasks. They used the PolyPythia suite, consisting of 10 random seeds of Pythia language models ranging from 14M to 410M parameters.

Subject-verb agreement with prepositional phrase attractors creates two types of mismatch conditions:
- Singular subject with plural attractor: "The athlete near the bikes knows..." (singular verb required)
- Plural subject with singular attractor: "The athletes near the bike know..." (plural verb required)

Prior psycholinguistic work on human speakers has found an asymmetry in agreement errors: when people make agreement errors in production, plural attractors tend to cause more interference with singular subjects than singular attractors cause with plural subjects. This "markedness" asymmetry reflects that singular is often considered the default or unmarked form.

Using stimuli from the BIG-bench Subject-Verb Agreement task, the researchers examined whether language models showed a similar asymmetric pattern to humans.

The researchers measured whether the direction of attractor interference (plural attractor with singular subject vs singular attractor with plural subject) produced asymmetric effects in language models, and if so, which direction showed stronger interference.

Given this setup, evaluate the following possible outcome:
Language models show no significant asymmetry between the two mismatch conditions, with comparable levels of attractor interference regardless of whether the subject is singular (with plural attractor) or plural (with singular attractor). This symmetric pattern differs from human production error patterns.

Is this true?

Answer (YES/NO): NO